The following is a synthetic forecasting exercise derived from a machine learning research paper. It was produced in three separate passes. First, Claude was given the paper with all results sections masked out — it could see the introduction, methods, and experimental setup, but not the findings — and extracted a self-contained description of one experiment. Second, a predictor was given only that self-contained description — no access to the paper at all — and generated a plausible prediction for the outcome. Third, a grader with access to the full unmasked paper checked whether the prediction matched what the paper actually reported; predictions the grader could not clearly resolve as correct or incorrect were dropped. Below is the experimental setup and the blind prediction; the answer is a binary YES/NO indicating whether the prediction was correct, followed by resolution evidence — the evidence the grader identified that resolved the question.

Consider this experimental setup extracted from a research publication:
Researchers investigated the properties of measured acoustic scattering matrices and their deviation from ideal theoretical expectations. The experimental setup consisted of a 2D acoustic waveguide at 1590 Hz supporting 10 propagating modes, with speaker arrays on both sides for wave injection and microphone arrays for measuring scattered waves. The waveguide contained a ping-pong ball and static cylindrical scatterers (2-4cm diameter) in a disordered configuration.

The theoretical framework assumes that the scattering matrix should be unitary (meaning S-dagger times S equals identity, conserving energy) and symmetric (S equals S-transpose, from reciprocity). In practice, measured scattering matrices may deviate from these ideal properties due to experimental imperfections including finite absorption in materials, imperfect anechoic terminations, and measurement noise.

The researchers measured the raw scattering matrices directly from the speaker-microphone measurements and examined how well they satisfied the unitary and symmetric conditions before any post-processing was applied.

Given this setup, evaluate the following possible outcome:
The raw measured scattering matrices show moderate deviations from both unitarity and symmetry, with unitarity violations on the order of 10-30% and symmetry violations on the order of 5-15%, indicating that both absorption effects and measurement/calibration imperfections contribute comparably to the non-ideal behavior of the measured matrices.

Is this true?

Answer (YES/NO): NO